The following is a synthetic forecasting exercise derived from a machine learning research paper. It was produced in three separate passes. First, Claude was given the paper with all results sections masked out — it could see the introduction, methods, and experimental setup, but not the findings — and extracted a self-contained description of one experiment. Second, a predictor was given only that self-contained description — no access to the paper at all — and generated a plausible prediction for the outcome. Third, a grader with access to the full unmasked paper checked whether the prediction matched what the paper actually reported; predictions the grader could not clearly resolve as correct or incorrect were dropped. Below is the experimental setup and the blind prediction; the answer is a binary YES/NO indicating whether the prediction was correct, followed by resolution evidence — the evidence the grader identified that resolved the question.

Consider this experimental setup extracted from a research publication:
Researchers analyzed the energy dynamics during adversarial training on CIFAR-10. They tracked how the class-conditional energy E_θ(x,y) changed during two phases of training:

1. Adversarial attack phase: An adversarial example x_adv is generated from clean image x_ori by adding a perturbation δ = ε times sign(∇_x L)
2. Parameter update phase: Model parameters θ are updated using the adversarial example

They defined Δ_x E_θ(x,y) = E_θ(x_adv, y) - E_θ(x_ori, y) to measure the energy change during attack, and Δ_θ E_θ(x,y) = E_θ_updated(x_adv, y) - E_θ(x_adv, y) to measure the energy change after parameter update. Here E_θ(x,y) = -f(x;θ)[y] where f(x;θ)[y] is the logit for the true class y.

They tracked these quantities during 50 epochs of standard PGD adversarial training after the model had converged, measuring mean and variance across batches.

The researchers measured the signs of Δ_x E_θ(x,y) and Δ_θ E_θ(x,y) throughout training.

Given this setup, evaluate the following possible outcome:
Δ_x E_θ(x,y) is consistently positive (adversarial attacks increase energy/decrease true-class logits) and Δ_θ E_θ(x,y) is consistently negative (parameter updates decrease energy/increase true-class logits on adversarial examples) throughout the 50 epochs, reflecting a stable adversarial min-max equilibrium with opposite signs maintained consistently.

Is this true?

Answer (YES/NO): YES